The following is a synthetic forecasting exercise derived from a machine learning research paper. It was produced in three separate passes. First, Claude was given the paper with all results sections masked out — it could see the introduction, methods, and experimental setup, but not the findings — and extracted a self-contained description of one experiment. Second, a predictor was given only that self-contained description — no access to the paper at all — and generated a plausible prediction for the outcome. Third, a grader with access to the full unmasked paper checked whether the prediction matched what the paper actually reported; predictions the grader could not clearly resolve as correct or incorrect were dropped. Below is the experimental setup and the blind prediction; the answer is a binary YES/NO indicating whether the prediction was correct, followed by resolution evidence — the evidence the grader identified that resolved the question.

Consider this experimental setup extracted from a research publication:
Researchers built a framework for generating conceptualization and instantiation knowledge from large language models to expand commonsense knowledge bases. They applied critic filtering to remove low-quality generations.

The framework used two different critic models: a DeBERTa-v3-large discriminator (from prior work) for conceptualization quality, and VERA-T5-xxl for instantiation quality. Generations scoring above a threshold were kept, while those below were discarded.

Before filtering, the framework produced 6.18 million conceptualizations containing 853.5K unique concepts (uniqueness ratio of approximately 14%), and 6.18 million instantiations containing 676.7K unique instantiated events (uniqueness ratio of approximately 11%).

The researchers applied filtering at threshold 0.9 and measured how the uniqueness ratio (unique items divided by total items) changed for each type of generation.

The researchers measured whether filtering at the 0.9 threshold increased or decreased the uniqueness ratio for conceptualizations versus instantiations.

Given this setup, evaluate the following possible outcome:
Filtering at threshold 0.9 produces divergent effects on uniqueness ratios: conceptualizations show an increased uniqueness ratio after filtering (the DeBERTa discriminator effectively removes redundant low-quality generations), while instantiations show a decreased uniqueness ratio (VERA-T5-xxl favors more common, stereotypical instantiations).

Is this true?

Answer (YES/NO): NO